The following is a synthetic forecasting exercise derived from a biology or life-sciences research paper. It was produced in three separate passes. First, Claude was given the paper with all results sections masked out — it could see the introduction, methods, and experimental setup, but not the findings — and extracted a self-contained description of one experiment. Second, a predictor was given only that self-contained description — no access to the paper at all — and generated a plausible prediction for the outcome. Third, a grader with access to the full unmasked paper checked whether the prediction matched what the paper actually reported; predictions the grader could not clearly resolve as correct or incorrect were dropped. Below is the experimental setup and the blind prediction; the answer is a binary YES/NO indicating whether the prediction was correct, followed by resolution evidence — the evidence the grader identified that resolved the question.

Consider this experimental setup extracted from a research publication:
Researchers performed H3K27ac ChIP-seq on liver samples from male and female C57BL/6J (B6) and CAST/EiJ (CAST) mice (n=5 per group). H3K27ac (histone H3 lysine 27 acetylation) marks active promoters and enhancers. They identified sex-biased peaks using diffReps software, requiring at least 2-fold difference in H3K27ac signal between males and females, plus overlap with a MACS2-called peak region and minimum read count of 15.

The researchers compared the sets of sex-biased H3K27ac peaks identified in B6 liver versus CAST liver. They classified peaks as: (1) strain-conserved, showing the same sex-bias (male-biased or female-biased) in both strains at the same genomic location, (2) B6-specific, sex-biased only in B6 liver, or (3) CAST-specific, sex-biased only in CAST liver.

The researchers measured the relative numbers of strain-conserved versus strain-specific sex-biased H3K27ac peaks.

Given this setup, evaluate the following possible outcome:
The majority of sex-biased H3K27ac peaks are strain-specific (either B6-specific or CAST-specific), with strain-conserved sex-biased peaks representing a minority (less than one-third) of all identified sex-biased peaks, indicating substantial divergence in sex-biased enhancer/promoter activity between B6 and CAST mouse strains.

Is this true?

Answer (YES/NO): YES